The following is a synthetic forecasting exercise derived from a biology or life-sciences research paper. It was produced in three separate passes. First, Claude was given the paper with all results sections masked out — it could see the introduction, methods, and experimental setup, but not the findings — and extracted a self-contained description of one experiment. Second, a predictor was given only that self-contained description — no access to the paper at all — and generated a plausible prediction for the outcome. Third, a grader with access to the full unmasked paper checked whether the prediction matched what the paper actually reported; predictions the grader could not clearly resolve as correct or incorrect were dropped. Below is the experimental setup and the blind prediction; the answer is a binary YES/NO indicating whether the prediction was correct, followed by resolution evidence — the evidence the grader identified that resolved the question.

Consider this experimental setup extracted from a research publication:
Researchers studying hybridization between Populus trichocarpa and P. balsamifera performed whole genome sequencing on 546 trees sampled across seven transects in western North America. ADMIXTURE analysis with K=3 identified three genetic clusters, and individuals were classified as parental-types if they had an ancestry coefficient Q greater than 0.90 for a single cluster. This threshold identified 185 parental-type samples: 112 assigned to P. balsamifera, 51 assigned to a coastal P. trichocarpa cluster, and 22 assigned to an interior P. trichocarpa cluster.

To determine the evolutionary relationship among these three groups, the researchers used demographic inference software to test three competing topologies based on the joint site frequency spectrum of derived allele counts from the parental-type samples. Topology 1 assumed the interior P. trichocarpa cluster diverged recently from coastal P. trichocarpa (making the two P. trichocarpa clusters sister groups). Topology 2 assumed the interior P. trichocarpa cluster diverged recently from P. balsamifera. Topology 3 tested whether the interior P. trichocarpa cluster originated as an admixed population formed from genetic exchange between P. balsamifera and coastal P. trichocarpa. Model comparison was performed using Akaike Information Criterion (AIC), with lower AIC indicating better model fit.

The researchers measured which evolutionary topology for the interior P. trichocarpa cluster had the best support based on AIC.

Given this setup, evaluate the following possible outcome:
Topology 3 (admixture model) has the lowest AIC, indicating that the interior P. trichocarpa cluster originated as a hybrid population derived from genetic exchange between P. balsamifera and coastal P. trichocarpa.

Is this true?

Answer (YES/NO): YES